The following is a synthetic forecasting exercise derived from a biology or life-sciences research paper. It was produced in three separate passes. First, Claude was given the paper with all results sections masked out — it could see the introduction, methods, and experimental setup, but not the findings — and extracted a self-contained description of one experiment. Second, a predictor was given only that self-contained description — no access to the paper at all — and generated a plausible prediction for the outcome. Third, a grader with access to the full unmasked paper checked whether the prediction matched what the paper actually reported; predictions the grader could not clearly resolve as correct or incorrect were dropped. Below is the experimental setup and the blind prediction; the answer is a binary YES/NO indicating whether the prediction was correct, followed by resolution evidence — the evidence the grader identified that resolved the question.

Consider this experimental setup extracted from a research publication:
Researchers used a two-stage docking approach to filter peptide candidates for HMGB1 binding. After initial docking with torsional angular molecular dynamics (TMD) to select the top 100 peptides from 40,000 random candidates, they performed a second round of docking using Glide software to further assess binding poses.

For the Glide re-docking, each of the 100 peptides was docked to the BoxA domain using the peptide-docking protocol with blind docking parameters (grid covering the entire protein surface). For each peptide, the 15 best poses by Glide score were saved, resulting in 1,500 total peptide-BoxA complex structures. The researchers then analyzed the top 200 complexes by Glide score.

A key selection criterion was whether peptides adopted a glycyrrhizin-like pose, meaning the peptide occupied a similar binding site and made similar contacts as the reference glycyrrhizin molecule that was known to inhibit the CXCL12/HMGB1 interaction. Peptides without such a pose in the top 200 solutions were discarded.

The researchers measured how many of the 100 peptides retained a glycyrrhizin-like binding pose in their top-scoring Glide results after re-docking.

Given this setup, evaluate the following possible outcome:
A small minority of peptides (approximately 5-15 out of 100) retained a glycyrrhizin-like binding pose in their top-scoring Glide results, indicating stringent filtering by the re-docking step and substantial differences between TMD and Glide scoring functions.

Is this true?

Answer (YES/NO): NO